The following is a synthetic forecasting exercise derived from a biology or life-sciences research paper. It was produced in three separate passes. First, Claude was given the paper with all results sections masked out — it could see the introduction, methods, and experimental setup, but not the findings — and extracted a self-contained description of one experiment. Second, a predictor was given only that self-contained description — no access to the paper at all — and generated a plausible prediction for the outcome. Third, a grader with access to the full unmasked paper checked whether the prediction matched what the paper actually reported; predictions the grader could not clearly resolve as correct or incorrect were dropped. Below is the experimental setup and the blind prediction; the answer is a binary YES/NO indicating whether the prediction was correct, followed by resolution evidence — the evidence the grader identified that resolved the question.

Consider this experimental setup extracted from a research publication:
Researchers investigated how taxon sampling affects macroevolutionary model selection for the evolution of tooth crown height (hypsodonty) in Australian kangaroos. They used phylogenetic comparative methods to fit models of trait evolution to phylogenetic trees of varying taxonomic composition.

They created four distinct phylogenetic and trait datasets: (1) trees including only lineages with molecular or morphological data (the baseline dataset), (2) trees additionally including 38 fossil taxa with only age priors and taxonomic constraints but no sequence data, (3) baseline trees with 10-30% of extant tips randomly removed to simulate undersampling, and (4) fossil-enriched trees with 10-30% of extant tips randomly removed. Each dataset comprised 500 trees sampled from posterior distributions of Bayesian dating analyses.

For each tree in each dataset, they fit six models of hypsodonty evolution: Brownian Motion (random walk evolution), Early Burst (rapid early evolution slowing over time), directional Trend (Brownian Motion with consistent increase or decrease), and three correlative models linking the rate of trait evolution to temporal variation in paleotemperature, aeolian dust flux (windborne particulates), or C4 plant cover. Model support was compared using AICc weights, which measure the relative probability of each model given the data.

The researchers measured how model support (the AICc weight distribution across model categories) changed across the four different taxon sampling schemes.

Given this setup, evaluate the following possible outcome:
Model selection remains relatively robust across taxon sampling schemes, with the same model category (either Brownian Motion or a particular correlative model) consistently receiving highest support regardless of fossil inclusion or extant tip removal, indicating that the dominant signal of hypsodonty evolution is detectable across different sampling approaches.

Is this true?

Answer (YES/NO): NO